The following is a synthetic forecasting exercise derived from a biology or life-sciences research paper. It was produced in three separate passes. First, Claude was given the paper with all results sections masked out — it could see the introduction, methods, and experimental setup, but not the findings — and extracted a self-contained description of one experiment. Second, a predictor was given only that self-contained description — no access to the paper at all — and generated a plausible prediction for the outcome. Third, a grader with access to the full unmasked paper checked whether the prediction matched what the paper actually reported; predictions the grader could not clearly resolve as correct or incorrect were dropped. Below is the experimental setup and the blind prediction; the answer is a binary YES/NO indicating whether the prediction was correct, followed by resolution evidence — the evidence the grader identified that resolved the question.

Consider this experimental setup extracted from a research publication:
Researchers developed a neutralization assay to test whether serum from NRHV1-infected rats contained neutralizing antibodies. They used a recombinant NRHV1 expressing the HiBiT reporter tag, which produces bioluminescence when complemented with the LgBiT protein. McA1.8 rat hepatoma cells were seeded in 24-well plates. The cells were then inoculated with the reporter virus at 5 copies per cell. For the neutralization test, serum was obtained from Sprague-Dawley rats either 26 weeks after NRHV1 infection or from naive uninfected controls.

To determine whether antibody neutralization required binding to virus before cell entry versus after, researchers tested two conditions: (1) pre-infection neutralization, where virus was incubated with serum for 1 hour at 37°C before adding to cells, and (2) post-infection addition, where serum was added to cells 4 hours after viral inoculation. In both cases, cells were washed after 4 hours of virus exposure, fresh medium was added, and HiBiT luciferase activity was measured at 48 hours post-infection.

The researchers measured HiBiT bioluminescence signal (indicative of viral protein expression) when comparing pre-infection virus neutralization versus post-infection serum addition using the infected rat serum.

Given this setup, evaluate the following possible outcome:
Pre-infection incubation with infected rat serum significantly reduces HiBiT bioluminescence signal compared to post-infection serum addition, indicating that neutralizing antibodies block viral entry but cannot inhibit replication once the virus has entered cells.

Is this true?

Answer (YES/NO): YES